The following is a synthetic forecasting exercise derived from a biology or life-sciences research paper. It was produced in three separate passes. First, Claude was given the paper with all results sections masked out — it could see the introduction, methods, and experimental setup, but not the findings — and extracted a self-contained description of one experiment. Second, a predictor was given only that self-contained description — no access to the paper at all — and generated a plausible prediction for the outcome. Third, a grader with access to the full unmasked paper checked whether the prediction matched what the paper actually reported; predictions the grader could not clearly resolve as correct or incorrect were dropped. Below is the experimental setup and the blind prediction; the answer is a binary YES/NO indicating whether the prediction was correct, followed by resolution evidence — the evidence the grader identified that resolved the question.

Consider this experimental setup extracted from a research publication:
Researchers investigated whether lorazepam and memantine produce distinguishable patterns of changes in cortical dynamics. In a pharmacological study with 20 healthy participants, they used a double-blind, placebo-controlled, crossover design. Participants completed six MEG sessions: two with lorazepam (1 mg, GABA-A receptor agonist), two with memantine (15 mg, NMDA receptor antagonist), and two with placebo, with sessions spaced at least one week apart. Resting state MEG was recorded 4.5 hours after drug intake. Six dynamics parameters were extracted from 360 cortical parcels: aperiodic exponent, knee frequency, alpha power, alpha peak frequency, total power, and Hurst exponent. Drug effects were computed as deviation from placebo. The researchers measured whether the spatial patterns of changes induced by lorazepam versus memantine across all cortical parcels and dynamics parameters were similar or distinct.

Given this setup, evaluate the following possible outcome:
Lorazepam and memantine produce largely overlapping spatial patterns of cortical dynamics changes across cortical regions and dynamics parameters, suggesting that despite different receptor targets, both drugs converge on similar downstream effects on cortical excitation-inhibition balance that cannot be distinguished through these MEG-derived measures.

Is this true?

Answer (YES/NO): NO